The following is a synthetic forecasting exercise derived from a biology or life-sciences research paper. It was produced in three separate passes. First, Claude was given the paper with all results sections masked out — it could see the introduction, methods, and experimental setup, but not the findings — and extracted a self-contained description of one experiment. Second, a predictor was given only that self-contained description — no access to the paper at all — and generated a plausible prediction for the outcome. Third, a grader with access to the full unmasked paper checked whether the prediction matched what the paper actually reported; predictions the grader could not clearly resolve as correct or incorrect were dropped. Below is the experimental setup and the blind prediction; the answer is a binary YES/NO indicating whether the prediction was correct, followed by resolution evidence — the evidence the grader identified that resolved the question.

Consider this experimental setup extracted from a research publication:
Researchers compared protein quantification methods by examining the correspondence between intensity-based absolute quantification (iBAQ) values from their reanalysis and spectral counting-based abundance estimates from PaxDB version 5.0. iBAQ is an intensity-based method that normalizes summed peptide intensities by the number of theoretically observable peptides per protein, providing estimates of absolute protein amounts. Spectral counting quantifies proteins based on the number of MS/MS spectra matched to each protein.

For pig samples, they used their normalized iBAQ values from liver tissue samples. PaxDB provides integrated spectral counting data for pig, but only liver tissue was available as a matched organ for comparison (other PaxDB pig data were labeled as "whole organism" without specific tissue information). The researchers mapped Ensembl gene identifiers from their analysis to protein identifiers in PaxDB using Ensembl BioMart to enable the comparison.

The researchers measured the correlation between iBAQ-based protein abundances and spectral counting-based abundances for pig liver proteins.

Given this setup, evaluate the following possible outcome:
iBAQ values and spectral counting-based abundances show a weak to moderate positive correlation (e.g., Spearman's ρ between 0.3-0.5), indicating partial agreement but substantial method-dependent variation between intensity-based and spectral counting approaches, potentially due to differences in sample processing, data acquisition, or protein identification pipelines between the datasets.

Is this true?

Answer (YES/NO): NO